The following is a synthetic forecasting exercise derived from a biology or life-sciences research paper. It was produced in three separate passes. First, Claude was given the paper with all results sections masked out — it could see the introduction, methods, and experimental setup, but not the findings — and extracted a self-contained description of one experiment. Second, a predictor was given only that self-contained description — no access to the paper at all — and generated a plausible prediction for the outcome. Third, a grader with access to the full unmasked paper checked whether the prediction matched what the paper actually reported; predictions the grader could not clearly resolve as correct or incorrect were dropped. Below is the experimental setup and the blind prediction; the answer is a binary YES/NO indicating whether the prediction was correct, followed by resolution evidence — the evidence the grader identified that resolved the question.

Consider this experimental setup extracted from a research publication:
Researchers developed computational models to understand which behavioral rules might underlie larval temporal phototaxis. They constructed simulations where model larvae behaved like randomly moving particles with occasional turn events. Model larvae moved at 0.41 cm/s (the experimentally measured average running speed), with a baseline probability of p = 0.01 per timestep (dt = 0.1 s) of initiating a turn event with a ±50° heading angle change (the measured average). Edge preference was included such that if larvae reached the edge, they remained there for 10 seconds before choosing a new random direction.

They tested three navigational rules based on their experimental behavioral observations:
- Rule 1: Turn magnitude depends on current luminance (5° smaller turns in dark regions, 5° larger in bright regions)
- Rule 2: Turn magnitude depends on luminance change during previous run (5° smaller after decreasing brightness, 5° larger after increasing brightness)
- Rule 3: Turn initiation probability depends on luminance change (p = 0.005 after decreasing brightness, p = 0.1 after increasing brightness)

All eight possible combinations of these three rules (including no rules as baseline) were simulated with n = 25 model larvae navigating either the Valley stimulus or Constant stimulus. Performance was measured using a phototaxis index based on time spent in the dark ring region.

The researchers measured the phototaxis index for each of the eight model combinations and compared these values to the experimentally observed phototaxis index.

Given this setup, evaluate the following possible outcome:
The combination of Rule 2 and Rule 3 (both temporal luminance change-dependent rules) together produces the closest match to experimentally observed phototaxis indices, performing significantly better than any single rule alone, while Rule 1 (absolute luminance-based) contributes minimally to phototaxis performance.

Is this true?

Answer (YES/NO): NO